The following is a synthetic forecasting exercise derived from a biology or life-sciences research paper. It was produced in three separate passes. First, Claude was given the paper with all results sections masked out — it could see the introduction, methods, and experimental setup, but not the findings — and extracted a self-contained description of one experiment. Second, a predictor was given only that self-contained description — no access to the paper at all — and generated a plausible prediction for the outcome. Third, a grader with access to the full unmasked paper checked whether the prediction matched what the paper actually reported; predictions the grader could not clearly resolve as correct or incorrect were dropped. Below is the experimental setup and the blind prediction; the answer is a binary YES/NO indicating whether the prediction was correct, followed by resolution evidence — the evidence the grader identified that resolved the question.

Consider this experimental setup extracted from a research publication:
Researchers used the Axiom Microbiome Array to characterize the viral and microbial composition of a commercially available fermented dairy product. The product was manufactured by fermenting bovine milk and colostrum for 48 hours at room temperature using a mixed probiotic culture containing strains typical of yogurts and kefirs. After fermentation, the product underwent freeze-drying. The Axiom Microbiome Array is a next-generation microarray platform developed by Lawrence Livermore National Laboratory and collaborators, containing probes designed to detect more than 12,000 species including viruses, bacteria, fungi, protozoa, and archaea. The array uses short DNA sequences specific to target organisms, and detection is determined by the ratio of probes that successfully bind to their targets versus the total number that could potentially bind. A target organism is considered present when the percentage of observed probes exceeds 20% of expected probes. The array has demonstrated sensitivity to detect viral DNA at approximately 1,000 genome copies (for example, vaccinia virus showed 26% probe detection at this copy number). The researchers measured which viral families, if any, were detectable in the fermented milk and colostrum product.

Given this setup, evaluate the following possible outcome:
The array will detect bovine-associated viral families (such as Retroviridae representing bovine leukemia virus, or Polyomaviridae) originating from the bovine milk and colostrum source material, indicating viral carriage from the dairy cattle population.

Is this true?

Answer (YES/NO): NO